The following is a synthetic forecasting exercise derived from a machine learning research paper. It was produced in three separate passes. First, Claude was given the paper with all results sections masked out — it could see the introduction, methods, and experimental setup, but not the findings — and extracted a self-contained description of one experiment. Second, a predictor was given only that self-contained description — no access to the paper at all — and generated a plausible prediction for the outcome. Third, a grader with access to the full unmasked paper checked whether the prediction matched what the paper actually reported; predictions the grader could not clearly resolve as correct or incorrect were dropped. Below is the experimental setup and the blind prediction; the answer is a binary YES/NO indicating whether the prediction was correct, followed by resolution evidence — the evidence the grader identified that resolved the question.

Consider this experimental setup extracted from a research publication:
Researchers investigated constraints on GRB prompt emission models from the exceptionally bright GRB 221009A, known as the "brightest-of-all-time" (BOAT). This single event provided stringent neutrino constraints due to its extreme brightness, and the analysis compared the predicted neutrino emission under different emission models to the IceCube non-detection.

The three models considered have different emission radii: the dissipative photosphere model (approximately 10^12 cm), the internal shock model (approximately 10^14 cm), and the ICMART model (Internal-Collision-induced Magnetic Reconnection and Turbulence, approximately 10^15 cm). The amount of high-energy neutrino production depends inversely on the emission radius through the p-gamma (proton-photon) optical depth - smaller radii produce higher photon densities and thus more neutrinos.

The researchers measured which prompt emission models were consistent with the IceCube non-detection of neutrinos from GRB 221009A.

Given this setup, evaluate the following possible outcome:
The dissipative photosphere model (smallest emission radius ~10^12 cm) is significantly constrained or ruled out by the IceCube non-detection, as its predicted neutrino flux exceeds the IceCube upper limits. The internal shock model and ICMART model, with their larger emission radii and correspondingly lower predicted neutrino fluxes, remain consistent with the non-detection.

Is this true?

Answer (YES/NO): NO